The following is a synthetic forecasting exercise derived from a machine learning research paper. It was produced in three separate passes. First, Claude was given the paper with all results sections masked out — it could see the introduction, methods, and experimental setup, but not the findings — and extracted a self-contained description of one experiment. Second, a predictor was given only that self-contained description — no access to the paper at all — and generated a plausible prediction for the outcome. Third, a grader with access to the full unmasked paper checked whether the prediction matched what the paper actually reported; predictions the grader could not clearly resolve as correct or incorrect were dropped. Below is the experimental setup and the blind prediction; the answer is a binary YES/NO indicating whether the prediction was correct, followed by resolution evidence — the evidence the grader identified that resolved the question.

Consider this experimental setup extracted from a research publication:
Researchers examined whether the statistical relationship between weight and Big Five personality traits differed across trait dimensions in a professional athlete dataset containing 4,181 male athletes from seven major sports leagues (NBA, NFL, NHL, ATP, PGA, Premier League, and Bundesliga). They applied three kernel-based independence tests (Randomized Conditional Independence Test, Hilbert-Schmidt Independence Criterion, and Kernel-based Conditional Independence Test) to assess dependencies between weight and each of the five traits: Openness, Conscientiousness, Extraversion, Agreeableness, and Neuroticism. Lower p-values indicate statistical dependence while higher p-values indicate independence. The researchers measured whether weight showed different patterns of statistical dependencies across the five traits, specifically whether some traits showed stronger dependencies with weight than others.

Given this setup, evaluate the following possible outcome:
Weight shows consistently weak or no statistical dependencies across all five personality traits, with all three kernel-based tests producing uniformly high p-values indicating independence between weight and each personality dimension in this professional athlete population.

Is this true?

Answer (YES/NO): NO